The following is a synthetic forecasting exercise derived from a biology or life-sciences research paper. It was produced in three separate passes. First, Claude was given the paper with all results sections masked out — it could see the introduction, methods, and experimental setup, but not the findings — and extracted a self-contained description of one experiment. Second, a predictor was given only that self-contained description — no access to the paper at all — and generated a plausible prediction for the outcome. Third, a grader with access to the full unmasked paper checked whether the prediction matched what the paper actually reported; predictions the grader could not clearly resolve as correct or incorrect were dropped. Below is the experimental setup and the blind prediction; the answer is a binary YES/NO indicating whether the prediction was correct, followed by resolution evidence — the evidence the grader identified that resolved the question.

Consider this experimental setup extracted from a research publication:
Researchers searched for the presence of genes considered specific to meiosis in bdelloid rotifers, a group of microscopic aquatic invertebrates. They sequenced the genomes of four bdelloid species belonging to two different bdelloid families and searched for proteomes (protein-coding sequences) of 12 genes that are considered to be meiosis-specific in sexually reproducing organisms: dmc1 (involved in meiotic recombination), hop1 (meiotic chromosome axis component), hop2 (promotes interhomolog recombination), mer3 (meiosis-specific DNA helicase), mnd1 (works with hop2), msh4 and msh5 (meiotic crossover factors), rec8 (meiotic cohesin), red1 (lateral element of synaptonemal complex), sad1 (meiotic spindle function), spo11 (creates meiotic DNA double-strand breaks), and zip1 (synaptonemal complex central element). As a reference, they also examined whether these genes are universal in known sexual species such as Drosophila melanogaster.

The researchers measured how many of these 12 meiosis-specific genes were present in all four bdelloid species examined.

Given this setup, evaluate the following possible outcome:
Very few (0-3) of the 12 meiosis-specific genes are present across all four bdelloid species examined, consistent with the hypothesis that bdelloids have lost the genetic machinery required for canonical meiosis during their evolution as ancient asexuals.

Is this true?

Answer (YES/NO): NO